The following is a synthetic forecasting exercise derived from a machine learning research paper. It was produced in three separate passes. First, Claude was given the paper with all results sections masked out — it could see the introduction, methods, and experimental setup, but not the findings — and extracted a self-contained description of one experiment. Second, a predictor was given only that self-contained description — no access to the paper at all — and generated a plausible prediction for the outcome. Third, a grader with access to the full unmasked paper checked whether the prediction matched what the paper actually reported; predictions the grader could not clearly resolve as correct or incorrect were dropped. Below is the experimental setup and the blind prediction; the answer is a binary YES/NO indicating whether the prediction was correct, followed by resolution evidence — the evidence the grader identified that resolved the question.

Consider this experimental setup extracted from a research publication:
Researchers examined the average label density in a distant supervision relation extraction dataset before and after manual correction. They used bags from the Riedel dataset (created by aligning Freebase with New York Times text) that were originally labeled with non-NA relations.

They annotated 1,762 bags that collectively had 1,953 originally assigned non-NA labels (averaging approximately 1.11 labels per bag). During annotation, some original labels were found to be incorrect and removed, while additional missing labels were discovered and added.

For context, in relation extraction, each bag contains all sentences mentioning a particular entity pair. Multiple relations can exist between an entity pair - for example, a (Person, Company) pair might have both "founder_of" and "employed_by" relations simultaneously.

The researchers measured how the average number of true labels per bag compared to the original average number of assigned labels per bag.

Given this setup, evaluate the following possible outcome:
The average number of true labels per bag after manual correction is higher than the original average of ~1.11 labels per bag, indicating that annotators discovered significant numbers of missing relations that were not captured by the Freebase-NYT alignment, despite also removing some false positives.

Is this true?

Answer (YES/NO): YES